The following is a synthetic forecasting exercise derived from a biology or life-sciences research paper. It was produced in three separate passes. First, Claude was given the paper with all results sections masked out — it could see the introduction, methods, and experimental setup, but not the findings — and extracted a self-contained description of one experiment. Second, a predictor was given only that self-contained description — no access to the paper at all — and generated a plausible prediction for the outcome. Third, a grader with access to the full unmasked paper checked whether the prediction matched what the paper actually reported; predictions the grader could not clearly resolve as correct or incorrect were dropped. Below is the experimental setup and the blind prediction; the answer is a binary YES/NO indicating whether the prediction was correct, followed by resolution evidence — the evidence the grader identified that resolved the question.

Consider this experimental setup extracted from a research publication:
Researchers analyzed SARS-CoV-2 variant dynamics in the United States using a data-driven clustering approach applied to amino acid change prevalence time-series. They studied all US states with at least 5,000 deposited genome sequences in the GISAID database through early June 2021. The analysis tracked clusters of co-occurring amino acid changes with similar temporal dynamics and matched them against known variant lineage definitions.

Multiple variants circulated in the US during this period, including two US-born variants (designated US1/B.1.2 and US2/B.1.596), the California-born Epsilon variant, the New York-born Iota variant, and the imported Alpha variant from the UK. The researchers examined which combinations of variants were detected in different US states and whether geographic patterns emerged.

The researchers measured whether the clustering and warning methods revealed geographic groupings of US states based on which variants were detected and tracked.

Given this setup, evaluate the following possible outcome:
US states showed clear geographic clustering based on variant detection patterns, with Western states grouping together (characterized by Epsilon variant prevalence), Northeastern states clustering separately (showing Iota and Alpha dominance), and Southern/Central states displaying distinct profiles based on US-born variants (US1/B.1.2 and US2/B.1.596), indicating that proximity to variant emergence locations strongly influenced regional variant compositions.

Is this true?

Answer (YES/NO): NO